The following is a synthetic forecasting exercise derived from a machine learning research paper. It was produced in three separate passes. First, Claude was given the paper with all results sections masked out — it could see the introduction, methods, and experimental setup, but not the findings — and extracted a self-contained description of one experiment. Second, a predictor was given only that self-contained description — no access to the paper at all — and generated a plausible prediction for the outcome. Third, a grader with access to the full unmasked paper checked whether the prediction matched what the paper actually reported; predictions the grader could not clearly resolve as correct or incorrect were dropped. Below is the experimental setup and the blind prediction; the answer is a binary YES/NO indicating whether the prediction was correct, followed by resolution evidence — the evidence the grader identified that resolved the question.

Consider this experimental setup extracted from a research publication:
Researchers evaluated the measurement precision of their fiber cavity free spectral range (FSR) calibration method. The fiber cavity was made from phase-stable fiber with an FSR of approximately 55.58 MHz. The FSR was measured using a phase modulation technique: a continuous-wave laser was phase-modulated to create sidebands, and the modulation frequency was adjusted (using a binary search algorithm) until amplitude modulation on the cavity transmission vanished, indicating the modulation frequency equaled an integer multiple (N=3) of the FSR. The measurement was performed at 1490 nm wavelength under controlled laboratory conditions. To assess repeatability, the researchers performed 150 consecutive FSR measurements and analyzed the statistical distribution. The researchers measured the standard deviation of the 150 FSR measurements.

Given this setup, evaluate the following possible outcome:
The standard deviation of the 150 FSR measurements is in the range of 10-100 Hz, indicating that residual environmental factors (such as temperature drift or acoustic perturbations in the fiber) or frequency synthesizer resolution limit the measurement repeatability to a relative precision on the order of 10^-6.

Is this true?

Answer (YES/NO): NO